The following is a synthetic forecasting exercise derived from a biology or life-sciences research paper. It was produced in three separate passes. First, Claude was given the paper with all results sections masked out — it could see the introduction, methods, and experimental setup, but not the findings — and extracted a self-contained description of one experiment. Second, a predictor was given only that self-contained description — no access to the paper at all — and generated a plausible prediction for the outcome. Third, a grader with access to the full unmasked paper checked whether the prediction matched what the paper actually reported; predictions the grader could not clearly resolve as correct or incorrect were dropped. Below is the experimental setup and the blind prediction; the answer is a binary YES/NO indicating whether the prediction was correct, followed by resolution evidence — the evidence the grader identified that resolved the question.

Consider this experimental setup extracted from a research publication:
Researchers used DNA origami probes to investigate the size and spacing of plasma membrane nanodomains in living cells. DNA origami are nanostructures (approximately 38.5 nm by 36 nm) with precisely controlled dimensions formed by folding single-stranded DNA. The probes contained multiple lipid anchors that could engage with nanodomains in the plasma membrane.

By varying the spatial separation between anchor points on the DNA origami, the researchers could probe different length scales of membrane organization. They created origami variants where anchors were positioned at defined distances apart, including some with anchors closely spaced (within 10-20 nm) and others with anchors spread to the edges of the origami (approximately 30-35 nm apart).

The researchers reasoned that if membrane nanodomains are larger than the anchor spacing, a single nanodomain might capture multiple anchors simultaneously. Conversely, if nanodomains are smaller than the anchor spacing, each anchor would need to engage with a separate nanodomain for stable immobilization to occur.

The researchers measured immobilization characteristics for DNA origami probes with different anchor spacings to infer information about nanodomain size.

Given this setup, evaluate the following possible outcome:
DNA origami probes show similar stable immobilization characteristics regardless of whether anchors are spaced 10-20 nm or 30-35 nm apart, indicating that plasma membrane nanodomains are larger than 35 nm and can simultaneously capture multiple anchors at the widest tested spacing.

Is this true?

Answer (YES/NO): NO